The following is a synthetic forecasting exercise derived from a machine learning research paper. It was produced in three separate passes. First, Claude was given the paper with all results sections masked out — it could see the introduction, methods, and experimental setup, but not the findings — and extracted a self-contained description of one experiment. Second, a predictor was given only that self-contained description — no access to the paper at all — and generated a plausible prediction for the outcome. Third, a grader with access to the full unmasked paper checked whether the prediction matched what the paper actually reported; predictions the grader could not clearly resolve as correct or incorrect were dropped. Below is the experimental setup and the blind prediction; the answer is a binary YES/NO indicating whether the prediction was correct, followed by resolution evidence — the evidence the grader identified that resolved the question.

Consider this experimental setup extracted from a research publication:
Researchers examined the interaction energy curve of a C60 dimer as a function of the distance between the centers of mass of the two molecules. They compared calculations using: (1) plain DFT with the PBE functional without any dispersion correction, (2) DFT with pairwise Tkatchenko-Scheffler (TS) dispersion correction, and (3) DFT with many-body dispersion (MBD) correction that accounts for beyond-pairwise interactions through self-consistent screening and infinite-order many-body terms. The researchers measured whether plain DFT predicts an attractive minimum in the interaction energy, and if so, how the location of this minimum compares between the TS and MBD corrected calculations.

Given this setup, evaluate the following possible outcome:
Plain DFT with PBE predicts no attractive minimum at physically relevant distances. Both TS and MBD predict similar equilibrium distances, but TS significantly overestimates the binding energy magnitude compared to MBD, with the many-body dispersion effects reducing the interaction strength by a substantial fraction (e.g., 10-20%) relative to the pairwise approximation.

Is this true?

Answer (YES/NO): NO